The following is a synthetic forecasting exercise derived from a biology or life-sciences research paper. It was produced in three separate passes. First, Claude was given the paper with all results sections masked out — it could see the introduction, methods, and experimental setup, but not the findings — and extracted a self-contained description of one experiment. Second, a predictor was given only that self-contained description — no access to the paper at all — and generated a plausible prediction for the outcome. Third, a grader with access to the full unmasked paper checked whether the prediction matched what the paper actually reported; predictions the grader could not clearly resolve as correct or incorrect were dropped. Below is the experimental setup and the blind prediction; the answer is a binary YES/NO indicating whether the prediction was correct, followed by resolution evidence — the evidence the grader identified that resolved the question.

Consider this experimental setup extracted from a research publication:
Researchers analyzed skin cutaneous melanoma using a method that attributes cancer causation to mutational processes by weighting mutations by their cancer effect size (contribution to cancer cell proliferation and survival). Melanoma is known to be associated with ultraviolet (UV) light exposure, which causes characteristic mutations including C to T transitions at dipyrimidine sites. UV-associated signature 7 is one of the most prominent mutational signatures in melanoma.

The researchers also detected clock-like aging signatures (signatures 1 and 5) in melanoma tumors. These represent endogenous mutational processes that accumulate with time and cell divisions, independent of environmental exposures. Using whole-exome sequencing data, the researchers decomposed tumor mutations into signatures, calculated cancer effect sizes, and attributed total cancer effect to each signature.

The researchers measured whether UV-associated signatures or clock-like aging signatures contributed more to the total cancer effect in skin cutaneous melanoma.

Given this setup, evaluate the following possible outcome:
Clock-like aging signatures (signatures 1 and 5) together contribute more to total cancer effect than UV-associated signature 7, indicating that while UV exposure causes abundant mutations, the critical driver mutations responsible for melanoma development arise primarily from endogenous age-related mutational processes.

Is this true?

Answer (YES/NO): NO